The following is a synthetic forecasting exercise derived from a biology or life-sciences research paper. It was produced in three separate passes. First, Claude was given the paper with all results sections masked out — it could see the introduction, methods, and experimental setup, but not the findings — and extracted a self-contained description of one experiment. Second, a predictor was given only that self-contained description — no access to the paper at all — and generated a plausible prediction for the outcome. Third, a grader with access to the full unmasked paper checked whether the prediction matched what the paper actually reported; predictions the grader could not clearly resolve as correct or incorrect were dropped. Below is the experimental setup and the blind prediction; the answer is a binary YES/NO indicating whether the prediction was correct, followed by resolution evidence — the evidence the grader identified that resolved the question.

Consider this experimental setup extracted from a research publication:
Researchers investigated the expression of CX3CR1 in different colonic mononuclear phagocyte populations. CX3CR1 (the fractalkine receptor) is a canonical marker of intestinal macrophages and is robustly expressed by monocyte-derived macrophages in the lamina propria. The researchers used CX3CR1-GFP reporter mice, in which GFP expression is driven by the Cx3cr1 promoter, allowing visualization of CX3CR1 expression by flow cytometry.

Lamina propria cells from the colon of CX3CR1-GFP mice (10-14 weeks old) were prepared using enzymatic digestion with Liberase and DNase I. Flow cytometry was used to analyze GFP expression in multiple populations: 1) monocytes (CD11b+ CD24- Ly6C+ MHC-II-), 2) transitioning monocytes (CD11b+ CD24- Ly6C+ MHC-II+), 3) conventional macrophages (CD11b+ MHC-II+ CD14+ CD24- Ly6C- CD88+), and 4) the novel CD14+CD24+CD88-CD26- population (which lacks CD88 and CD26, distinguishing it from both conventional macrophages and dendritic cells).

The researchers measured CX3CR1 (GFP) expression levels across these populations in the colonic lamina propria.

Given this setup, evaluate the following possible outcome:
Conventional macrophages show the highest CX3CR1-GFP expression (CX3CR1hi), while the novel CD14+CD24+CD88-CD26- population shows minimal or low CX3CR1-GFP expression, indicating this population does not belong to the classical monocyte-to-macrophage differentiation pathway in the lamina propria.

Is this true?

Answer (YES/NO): YES